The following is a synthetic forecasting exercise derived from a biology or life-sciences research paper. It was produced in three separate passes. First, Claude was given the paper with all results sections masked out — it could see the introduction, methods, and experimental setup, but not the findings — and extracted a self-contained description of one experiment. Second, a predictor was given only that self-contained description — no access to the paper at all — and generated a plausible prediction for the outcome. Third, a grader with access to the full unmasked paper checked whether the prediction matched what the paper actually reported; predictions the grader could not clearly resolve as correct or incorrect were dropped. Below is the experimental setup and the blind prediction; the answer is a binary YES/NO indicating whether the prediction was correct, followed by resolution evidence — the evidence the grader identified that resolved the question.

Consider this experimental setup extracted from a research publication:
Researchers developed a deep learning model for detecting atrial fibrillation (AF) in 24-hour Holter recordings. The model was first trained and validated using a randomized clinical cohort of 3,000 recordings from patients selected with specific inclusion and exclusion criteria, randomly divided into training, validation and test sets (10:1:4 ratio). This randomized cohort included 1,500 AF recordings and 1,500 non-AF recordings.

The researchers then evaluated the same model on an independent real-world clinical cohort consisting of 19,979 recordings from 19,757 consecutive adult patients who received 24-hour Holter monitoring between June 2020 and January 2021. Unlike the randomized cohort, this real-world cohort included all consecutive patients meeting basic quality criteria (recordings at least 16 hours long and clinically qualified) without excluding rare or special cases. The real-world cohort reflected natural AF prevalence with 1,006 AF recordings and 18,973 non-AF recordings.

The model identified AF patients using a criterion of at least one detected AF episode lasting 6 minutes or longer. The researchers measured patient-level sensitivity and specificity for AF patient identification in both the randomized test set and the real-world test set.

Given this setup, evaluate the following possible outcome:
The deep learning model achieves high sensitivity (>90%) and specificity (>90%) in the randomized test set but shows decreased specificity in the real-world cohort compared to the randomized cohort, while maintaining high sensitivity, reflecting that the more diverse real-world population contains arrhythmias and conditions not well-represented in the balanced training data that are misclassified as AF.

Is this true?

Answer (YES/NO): YES